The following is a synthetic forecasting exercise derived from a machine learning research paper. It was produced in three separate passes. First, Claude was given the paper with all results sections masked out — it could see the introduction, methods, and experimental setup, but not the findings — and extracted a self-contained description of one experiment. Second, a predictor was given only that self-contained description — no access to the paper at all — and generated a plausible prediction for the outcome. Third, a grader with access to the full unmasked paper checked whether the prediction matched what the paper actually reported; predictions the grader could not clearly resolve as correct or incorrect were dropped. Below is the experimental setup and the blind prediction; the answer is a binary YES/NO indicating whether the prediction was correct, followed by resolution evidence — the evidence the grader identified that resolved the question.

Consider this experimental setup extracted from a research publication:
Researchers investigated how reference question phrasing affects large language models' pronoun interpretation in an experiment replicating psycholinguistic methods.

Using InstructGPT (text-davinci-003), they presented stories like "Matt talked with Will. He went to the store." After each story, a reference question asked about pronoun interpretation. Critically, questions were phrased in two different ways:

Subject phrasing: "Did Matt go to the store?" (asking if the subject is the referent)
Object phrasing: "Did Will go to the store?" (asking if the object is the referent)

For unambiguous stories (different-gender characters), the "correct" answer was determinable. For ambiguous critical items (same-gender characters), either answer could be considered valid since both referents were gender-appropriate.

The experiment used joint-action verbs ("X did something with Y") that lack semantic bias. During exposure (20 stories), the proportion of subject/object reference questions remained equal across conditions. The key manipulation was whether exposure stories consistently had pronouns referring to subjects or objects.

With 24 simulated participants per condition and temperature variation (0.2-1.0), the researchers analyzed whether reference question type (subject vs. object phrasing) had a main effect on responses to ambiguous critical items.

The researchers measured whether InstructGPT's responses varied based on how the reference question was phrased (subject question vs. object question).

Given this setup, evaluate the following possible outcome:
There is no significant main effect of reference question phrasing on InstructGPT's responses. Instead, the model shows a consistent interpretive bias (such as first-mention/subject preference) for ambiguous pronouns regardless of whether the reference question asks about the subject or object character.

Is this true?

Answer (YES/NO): NO